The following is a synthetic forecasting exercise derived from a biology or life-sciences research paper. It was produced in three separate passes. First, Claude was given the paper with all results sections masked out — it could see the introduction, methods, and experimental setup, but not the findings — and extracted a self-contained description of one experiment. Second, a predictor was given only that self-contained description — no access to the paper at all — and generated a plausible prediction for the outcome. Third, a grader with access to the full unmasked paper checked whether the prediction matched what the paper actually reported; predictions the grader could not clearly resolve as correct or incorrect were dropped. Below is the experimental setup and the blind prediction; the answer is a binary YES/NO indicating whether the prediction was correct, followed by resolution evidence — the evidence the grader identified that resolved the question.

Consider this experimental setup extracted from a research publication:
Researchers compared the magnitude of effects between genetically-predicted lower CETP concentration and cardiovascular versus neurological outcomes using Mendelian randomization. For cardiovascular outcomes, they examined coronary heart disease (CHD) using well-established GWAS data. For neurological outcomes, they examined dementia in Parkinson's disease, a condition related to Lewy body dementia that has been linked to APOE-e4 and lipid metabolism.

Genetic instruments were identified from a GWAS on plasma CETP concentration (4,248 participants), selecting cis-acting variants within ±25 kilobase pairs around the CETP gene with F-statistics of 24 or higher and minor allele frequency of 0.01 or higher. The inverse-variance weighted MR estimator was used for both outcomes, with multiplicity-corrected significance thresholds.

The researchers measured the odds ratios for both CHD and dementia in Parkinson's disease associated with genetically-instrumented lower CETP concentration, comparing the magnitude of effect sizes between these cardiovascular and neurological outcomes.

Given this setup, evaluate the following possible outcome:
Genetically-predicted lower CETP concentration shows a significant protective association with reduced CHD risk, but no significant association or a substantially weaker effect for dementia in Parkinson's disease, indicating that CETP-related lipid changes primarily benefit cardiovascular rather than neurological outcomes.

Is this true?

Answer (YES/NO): NO